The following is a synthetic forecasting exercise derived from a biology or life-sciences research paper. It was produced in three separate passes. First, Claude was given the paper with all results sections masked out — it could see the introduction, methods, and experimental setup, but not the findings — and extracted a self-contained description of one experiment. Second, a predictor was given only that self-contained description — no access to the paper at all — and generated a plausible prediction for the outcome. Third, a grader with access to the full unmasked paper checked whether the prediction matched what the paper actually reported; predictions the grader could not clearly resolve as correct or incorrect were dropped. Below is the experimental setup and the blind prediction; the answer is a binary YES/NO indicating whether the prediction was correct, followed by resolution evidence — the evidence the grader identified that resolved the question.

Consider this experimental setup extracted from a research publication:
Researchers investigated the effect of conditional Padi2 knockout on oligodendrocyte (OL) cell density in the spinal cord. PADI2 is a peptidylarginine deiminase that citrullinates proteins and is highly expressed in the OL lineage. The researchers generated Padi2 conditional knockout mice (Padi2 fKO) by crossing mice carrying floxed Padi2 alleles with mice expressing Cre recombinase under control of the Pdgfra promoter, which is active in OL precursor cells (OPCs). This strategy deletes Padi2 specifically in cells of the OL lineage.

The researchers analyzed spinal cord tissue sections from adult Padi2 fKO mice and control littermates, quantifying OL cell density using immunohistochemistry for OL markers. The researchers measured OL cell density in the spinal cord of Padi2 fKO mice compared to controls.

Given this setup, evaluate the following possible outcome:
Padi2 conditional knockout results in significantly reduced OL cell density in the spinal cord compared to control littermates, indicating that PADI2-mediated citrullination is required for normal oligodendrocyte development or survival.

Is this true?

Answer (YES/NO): YES